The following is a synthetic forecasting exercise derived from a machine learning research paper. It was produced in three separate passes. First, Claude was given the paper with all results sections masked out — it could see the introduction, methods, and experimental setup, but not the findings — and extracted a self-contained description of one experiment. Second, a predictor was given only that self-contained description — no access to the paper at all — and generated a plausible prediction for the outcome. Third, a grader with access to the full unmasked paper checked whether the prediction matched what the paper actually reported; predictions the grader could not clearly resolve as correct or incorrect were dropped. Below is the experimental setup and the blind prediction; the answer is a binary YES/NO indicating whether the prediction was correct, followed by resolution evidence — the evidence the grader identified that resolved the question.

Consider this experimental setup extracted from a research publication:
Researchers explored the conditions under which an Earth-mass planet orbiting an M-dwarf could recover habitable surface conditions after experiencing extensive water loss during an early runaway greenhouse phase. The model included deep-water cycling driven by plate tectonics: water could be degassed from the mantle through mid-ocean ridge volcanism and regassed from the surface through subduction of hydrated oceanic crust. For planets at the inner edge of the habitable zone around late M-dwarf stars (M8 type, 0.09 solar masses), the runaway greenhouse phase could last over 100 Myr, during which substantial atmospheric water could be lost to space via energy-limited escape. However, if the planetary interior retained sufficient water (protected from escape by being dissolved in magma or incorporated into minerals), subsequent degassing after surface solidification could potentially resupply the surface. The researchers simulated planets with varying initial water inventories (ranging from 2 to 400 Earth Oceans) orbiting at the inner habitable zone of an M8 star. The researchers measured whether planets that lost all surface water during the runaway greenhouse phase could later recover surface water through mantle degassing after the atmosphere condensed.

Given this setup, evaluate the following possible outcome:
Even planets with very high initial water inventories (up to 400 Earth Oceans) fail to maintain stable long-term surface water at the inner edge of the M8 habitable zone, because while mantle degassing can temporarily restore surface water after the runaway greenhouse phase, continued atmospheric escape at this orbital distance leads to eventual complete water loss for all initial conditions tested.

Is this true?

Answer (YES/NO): NO